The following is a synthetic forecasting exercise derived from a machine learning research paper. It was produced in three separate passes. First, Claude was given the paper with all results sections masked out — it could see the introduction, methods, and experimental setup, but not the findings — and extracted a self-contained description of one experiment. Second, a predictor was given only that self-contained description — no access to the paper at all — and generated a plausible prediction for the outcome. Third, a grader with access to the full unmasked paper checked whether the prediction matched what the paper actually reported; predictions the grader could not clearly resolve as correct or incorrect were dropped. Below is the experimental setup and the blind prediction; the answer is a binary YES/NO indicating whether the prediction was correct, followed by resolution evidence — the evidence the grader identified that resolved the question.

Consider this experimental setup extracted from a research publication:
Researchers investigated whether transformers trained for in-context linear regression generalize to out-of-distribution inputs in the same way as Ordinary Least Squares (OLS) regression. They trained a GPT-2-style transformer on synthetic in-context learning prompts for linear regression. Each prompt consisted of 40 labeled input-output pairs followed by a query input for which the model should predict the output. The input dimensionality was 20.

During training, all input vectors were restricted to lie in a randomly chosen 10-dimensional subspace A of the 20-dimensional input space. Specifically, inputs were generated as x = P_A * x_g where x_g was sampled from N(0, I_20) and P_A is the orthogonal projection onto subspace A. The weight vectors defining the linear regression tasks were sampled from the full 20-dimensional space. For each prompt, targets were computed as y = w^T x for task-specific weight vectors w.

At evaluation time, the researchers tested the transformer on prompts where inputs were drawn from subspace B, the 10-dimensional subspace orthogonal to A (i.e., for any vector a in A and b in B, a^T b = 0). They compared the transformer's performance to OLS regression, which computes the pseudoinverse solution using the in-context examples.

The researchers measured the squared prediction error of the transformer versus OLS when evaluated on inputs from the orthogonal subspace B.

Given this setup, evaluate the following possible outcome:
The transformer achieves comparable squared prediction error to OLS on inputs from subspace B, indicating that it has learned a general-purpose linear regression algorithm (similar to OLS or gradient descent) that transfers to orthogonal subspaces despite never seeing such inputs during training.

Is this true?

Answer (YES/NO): NO